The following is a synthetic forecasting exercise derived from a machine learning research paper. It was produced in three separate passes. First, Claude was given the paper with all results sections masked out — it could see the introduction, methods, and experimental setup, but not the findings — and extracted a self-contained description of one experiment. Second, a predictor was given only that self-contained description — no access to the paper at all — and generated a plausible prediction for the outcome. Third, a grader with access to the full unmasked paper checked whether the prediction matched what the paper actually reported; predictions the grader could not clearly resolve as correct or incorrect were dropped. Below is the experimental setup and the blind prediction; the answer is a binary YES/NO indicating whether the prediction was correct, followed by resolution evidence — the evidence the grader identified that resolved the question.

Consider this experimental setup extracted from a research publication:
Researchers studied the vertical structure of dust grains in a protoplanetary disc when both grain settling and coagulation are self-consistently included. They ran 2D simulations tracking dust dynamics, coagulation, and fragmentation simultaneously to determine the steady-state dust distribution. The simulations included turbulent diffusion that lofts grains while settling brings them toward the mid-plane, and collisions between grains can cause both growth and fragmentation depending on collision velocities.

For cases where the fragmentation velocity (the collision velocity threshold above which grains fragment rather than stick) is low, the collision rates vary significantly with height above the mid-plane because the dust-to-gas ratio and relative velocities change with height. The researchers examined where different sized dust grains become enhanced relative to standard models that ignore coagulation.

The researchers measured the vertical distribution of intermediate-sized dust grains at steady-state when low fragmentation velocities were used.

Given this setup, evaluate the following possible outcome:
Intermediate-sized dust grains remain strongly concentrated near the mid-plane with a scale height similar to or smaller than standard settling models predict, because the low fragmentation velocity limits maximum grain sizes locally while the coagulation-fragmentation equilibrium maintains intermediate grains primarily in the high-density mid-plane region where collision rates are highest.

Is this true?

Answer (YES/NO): NO